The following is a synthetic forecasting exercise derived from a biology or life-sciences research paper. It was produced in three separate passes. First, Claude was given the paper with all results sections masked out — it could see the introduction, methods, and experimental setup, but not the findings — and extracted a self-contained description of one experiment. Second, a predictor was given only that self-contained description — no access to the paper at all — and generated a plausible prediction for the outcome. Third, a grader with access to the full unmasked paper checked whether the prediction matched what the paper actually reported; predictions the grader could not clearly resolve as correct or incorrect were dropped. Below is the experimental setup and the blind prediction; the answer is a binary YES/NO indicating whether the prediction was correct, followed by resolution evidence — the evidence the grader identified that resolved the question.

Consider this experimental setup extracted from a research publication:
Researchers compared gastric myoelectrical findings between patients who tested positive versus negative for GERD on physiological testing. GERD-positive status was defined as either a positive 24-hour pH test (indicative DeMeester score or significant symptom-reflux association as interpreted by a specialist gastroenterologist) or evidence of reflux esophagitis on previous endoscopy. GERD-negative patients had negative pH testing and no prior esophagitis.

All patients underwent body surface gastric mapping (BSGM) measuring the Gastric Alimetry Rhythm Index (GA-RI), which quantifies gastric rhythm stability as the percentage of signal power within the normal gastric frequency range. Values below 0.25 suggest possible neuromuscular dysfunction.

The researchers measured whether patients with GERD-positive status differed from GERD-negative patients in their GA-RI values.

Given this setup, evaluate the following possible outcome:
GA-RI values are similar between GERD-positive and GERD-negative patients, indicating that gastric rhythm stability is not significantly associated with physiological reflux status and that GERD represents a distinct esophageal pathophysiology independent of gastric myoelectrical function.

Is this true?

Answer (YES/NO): NO